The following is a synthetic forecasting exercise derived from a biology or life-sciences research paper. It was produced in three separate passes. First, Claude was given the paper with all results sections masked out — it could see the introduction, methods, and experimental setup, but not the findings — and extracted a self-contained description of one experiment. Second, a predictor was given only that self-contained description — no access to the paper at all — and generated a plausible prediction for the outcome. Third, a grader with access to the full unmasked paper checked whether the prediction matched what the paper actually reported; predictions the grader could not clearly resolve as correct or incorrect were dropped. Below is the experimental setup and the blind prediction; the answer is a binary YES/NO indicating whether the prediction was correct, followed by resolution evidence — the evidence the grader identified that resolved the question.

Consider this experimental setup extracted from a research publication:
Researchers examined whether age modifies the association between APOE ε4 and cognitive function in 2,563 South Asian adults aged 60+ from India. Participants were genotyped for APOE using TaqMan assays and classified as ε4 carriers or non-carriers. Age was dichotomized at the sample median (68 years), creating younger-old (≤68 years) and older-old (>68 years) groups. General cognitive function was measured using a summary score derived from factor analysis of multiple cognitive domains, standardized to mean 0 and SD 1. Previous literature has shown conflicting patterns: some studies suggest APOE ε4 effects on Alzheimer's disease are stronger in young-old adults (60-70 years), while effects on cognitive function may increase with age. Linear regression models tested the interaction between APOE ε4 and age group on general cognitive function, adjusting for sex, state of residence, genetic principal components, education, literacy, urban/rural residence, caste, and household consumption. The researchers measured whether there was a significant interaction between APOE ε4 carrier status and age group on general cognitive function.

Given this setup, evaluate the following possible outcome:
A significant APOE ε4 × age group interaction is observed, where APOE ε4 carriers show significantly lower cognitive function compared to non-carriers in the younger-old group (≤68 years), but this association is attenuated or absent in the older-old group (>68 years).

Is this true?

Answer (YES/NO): NO